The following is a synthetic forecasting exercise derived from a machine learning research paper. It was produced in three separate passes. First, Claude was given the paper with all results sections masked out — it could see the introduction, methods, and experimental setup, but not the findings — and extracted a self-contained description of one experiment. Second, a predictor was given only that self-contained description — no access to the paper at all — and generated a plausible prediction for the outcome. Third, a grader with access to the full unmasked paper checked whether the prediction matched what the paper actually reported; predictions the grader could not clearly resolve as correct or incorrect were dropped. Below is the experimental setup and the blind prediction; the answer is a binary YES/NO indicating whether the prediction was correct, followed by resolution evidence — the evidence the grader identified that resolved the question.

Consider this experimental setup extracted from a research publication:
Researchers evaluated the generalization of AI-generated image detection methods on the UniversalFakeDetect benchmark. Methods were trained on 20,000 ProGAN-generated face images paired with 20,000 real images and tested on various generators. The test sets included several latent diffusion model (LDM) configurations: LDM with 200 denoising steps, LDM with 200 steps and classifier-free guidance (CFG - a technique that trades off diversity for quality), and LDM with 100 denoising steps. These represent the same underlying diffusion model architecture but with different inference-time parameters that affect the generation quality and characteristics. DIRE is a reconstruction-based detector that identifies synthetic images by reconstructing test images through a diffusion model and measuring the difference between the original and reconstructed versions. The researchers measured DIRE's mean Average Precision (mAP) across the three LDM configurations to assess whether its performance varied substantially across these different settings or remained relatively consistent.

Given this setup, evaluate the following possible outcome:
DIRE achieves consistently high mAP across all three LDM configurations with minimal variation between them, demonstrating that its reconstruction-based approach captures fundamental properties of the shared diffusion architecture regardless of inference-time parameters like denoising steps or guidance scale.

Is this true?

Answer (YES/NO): YES